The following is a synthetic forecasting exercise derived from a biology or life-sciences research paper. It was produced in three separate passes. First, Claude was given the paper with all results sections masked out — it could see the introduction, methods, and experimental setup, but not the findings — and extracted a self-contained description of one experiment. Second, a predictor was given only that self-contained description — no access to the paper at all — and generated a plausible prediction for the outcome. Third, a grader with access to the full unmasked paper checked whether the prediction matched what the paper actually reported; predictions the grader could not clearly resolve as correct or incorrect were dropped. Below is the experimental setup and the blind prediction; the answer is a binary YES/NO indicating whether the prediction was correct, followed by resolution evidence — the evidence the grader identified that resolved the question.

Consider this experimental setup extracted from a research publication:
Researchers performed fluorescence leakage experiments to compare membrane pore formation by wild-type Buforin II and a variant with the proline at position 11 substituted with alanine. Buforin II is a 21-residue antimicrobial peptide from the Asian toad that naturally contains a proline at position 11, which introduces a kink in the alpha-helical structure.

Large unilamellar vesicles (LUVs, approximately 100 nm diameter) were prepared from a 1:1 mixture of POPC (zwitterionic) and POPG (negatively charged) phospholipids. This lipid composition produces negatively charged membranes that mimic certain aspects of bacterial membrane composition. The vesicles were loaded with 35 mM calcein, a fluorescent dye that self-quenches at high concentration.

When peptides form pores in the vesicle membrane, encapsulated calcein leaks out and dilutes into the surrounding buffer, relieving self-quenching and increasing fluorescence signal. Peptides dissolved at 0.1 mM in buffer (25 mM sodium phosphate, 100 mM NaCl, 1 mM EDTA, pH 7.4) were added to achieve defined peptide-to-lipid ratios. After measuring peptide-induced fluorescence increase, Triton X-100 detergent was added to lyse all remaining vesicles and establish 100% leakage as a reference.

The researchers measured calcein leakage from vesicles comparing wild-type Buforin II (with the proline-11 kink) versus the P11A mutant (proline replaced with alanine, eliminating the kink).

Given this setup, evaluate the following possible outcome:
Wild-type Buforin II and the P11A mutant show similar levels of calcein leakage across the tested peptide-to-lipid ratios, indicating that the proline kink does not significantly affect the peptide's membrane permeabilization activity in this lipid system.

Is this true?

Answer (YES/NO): NO